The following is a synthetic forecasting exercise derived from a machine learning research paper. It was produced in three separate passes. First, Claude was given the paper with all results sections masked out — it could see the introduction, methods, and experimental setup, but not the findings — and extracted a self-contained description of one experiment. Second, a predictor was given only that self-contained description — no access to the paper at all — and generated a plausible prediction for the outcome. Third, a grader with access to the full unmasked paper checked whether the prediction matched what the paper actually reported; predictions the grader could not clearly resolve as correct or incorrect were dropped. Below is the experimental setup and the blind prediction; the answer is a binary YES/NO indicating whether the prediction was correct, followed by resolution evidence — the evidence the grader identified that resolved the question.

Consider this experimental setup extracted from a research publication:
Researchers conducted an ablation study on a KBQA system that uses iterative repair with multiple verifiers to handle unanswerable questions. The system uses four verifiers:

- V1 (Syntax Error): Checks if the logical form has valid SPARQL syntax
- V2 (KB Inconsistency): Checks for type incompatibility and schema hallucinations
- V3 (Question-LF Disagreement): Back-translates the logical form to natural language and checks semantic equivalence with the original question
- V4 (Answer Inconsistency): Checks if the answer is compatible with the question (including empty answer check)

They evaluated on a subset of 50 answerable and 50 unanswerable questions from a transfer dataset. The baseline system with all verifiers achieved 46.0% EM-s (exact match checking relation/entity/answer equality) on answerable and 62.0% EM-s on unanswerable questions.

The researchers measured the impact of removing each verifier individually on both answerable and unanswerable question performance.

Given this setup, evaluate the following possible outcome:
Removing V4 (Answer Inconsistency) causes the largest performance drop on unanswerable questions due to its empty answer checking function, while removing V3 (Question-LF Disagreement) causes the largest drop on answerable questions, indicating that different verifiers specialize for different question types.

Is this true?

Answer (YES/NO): NO